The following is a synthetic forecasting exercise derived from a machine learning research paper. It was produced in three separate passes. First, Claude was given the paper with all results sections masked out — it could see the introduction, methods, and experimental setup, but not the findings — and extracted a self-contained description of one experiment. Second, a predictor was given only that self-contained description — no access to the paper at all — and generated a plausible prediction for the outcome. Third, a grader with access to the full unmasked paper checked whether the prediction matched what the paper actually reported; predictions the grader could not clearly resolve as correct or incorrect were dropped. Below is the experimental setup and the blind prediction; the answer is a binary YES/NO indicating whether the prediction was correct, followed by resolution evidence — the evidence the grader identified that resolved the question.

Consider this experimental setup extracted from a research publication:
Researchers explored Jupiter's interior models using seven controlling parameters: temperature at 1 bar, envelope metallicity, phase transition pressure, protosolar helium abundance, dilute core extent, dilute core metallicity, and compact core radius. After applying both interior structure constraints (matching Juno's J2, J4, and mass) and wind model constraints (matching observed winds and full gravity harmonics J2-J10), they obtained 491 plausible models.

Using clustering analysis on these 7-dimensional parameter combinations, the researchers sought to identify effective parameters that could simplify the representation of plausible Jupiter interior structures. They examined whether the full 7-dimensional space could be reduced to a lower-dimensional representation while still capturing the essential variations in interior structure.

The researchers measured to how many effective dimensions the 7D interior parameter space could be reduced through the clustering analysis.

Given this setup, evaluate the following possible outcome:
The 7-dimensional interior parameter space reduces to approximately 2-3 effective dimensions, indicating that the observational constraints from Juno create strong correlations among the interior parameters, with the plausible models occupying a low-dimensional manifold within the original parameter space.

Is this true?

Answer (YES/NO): YES